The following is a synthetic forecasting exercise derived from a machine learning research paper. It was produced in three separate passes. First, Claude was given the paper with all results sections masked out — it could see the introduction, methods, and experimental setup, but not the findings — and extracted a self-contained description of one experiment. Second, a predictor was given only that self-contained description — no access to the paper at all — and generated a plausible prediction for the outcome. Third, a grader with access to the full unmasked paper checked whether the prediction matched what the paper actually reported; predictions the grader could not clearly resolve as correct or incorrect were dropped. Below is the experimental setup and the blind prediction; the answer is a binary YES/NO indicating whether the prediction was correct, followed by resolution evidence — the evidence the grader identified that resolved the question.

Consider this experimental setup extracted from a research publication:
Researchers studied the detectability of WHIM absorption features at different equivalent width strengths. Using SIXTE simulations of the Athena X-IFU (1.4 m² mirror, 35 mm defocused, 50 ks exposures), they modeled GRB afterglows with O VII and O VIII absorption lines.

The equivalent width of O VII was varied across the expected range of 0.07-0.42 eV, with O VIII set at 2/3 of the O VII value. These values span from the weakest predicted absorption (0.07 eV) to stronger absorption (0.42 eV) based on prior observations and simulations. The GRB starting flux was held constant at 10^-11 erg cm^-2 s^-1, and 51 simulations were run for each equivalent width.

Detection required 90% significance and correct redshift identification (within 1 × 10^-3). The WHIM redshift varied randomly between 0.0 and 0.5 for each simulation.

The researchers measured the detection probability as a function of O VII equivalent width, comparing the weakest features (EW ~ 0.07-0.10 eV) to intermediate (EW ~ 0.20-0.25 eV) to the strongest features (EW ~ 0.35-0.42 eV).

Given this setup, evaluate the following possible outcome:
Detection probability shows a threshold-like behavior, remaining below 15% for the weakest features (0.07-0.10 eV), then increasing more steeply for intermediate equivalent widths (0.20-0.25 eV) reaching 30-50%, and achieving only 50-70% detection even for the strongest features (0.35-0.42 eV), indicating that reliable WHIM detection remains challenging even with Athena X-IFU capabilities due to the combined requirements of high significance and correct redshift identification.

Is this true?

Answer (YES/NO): NO